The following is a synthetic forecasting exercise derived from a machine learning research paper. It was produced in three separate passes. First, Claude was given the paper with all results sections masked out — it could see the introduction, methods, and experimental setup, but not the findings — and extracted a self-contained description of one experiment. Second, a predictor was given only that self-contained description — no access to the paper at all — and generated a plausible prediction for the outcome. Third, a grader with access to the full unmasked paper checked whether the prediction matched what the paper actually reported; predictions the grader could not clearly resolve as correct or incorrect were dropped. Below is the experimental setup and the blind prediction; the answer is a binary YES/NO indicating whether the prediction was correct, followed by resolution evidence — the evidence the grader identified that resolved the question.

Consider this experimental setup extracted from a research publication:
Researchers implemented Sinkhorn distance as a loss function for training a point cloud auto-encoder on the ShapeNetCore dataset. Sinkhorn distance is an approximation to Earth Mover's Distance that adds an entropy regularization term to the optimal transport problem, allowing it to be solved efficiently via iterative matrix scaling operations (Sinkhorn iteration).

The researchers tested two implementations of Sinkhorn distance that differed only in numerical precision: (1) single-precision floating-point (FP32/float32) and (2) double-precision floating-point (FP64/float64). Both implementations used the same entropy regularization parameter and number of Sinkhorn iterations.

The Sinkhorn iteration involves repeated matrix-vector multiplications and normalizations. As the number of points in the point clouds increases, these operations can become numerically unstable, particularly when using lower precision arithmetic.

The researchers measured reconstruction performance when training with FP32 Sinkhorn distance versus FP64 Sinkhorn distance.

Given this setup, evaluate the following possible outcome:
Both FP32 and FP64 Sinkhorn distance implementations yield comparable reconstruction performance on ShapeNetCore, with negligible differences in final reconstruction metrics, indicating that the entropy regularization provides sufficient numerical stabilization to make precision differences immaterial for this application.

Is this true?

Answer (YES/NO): NO